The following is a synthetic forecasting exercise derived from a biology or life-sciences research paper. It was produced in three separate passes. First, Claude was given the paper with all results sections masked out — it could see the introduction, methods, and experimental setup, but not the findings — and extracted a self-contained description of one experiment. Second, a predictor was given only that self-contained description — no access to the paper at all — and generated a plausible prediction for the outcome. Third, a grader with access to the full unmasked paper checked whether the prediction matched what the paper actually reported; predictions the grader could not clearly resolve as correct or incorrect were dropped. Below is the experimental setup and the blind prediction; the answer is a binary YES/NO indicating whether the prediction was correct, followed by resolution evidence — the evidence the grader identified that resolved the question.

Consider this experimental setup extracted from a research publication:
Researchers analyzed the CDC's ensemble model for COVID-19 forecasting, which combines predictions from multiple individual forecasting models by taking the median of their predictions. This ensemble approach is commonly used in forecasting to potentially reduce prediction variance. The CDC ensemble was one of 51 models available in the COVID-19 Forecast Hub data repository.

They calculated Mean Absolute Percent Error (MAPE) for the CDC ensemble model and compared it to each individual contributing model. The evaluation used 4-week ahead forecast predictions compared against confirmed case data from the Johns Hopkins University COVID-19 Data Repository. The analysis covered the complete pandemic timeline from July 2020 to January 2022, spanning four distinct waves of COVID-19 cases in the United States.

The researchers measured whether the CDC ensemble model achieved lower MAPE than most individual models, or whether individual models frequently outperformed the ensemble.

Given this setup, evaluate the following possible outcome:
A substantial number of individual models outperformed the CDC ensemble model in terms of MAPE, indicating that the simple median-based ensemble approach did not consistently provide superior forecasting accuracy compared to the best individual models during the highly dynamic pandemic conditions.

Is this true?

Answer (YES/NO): YES